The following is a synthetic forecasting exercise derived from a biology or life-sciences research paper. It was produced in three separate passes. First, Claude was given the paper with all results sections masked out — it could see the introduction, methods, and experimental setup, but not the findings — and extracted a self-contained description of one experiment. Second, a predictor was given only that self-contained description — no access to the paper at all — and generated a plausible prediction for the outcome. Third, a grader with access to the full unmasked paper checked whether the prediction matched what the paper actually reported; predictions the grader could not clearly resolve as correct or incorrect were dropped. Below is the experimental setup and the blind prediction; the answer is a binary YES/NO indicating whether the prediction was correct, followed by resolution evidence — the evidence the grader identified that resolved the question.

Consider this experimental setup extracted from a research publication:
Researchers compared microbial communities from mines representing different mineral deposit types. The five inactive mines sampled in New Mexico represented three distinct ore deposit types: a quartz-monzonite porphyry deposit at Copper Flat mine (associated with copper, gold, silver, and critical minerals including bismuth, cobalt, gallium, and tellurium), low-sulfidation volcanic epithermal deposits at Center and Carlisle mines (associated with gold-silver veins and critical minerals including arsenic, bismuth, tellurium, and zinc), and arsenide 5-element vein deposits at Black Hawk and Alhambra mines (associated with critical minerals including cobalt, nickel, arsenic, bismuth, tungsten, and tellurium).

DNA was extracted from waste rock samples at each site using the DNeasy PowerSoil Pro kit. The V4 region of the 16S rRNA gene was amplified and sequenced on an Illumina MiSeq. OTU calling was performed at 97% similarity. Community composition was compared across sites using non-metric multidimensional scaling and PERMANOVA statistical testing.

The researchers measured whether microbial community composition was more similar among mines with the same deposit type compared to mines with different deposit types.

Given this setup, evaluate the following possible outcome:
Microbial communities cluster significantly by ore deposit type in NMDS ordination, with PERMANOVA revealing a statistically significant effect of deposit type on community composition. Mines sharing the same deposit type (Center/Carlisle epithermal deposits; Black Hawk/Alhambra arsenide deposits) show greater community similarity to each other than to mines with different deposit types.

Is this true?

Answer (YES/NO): NO